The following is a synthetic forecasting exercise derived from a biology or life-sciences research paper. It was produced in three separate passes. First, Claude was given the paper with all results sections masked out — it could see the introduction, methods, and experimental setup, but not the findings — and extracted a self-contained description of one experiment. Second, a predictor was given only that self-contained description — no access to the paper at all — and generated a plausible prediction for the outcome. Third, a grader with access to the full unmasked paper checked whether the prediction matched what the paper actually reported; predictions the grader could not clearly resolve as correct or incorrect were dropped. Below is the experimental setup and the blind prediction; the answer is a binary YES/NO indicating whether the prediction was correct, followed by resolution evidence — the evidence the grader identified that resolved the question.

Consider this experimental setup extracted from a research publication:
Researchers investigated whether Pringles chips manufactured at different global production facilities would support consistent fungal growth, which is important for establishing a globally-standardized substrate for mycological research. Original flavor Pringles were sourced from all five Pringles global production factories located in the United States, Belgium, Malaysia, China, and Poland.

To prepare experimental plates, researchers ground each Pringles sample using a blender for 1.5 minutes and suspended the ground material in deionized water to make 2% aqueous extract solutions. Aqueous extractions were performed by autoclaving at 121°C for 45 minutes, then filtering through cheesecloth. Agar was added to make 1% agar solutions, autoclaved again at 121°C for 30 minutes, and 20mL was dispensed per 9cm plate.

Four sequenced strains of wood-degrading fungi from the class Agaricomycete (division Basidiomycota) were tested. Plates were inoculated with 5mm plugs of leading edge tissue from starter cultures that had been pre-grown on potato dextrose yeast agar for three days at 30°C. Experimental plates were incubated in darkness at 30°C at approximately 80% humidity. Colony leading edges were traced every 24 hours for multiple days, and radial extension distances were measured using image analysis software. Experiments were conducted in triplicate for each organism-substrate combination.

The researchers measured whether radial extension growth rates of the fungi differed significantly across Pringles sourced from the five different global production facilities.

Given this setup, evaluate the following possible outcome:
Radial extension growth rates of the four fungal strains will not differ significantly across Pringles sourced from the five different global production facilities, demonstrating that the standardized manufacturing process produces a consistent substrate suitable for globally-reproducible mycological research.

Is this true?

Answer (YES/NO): NO